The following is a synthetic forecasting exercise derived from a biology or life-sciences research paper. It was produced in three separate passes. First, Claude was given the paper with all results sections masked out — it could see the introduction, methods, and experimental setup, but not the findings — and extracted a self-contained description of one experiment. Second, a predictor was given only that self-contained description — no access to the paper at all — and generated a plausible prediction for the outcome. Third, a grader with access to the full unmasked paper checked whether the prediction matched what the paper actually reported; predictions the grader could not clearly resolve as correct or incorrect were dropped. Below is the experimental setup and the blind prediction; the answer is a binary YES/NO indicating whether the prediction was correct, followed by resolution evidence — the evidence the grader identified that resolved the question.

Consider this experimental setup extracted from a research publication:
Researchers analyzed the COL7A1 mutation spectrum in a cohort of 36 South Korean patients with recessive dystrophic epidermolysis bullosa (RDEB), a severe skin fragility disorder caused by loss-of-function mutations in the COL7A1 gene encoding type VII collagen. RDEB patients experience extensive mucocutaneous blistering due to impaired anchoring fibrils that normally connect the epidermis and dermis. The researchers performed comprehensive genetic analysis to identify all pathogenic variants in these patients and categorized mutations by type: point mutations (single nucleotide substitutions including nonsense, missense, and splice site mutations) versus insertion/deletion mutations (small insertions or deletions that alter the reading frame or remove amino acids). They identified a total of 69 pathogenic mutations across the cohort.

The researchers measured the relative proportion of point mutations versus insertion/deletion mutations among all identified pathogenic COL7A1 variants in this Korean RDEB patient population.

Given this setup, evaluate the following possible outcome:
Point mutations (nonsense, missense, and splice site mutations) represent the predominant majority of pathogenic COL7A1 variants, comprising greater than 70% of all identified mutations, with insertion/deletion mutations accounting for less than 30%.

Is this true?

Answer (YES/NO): YES